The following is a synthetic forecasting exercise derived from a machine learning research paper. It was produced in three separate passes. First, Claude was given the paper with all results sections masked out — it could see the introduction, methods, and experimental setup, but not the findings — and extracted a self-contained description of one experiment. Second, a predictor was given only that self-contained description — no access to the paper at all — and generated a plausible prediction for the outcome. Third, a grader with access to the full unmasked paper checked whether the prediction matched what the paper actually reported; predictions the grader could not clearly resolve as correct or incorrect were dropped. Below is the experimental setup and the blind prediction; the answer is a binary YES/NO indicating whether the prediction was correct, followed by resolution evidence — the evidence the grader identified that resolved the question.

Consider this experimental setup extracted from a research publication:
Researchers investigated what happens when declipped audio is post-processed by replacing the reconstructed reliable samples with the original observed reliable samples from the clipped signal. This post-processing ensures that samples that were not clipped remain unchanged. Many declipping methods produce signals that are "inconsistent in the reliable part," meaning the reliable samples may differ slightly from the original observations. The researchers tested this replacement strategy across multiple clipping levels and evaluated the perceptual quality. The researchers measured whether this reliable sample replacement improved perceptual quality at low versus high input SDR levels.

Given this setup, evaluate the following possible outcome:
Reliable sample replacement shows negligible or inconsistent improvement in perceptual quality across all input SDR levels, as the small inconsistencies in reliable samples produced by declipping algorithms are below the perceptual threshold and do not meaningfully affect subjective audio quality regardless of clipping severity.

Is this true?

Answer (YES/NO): NO